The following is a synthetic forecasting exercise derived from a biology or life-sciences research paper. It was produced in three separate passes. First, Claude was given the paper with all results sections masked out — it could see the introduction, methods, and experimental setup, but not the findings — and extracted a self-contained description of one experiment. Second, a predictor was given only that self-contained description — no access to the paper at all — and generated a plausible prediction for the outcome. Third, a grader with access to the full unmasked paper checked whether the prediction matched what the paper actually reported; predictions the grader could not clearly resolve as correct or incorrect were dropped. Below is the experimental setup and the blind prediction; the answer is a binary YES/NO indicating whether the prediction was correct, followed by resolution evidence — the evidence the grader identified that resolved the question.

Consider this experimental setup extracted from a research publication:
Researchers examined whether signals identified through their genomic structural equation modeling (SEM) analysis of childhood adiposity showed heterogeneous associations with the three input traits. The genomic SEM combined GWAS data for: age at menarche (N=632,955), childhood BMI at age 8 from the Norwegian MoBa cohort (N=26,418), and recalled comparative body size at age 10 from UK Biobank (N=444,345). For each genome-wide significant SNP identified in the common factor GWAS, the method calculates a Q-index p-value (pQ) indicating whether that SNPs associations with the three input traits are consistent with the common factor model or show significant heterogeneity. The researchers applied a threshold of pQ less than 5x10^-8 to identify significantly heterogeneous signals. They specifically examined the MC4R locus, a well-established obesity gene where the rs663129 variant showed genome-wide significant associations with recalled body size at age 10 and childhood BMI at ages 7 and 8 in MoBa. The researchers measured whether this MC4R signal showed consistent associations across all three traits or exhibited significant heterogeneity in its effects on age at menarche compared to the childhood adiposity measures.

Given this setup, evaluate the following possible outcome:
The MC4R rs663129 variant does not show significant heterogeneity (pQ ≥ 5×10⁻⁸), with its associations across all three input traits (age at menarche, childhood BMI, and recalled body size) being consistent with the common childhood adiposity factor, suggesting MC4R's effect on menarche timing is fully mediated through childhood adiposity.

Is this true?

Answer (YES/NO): NO